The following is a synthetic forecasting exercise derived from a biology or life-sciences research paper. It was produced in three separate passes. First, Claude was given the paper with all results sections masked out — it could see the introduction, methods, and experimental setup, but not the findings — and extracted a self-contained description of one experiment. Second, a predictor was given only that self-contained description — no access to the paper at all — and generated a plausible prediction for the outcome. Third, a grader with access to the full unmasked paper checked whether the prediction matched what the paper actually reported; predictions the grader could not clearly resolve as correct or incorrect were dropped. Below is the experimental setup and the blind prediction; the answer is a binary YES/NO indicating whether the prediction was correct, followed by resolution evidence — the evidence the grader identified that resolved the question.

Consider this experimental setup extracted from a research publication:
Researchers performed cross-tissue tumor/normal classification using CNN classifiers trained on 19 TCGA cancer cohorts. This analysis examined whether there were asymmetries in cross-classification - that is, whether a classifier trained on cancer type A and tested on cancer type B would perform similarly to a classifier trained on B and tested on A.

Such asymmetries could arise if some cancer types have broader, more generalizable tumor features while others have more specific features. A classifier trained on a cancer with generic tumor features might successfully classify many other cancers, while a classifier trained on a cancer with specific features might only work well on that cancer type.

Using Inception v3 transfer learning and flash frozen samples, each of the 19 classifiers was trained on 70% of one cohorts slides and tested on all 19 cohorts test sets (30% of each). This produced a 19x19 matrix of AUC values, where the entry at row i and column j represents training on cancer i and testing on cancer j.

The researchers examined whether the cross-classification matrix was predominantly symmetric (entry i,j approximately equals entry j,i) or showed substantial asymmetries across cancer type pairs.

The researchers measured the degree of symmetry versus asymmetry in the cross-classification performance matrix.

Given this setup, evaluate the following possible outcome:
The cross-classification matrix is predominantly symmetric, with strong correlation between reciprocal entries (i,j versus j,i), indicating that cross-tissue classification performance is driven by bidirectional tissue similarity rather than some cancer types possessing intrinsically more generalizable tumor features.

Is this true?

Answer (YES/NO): NO